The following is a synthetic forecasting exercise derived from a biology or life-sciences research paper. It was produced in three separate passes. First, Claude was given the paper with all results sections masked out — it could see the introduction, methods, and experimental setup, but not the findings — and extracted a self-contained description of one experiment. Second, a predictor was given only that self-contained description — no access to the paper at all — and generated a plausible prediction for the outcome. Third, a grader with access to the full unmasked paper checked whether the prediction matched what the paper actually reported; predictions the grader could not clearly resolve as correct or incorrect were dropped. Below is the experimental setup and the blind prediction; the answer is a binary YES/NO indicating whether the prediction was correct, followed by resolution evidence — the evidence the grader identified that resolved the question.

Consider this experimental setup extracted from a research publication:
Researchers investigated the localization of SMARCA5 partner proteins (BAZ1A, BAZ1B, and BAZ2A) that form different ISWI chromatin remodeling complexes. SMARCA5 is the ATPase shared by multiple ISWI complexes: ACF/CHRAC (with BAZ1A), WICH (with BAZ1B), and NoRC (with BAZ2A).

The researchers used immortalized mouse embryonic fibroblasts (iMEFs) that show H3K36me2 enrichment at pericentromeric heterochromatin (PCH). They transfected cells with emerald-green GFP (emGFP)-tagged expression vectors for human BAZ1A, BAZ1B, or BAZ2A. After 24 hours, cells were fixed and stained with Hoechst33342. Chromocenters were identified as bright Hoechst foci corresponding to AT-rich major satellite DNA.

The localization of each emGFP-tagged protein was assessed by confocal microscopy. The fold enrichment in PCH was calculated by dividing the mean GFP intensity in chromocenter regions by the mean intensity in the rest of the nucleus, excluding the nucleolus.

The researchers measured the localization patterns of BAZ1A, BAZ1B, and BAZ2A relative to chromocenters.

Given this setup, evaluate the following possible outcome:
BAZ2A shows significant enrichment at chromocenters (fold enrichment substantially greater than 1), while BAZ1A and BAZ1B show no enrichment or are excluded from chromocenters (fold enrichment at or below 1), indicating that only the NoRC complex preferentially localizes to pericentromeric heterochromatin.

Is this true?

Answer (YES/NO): NO